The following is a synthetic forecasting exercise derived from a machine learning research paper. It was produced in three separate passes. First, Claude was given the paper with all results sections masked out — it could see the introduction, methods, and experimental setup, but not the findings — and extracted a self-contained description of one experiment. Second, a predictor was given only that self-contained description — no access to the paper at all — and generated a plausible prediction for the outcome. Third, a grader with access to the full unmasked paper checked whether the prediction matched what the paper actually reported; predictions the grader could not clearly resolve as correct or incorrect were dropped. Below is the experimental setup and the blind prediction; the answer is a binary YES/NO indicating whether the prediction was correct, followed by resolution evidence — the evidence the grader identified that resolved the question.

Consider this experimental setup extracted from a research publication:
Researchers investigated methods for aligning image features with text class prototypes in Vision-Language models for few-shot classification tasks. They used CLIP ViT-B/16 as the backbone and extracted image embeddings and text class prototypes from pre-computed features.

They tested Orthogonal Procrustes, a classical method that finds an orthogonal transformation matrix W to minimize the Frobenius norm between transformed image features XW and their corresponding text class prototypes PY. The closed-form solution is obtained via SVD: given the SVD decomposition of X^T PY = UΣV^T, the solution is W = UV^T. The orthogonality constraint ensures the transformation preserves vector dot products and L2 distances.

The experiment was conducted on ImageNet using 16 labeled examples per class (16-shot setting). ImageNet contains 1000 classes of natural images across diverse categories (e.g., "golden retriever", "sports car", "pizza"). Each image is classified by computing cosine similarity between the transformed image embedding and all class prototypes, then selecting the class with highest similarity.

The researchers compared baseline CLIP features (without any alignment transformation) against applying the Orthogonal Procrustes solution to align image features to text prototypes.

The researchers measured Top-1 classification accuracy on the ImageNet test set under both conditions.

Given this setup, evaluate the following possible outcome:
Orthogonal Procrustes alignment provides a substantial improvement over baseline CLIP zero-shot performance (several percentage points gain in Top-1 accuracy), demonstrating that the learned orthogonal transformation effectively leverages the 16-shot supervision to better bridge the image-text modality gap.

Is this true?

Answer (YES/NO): NO